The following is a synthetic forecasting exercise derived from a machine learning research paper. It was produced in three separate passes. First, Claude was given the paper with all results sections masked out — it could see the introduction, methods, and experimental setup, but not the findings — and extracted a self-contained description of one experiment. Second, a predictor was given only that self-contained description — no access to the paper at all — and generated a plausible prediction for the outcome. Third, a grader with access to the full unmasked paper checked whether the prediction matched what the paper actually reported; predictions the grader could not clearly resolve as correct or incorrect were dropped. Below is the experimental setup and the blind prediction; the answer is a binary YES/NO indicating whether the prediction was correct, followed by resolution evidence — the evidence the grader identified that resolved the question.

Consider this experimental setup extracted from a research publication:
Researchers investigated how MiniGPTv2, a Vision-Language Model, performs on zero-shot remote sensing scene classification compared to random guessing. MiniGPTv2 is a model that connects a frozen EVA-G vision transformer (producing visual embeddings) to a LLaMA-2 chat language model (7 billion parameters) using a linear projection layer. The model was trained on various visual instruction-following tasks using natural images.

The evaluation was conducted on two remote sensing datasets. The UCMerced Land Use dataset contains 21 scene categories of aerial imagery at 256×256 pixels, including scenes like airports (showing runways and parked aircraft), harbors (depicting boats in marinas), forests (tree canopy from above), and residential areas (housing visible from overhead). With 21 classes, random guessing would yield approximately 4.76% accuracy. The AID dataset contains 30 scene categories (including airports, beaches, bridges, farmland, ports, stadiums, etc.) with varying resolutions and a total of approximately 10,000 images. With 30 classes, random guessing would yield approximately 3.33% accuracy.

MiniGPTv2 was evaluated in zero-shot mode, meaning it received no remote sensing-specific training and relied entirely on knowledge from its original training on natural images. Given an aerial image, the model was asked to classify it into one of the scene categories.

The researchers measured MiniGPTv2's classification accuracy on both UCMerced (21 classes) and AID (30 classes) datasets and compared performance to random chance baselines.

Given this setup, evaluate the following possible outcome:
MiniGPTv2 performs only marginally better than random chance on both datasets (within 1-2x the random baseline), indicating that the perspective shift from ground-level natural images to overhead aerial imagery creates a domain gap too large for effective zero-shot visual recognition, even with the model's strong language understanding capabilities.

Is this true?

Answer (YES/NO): NO